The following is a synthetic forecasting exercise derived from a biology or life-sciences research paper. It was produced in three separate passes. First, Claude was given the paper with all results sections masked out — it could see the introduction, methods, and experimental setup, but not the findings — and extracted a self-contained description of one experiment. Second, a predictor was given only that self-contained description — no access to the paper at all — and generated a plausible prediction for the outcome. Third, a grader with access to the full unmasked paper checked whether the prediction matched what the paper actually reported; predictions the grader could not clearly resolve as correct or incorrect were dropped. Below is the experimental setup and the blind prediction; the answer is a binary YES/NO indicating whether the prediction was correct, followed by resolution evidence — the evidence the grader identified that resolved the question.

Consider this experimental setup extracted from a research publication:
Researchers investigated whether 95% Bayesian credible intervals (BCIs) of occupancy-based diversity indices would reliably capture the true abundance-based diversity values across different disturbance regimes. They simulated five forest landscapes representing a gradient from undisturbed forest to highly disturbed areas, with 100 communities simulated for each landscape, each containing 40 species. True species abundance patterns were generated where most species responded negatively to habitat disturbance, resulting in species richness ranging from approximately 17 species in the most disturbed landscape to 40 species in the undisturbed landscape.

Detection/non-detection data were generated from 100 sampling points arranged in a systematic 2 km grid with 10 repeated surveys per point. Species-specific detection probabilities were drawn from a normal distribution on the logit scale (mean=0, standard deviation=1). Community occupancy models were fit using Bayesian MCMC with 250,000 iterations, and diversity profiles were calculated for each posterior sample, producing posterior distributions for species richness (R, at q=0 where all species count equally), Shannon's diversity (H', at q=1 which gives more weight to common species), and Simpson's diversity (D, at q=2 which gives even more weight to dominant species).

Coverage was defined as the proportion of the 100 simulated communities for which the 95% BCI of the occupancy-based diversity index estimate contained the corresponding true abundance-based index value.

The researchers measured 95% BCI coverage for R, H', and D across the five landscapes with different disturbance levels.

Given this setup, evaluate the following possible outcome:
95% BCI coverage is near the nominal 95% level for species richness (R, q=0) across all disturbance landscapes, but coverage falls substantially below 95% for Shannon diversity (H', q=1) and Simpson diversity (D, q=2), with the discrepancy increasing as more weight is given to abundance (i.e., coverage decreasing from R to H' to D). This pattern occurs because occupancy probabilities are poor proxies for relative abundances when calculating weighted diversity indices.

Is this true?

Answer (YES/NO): YES